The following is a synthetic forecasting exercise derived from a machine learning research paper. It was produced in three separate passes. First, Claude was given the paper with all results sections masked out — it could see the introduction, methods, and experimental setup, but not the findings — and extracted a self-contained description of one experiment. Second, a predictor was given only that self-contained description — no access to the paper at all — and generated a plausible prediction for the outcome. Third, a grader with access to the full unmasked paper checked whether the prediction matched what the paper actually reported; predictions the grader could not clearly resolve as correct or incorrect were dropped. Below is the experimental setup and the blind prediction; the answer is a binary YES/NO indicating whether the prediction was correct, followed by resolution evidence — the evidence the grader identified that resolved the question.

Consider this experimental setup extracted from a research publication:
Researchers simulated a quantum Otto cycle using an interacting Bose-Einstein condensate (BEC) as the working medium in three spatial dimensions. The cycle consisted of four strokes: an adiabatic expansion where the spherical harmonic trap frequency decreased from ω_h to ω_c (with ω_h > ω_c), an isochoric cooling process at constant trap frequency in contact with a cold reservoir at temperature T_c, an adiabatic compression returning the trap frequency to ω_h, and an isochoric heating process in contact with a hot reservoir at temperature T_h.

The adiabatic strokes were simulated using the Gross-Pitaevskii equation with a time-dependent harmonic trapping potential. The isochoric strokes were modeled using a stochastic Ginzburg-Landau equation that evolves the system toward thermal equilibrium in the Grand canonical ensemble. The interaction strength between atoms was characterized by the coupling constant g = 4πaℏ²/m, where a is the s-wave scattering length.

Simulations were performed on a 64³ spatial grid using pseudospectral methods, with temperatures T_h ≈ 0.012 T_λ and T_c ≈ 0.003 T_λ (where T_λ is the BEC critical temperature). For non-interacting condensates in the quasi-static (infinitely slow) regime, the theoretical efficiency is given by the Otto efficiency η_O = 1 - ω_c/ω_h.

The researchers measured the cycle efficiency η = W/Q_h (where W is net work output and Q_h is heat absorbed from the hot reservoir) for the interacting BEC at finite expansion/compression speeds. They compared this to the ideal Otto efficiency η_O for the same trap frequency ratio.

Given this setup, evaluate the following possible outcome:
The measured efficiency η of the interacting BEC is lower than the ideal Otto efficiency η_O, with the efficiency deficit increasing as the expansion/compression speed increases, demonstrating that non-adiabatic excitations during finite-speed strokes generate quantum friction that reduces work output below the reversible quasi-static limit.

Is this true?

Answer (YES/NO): YES